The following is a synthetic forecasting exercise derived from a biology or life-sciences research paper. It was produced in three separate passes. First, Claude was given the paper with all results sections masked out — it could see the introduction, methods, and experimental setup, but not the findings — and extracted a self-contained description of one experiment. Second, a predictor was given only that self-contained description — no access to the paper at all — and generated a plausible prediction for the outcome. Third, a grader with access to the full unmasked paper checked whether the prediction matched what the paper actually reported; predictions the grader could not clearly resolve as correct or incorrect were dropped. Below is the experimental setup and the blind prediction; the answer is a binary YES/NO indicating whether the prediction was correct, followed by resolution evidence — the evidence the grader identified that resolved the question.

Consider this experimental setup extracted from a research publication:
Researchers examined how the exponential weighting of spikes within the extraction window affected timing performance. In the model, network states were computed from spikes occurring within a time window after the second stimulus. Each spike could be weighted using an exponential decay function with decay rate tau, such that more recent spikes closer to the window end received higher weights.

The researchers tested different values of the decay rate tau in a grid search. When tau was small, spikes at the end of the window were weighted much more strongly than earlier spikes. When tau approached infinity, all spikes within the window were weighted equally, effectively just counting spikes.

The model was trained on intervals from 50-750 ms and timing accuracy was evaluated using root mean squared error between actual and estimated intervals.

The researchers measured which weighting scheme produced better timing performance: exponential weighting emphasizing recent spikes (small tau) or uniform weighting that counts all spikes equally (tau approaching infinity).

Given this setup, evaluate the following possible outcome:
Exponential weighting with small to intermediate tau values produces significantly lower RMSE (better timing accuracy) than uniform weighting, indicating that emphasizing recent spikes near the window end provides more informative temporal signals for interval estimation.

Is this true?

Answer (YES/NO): NO